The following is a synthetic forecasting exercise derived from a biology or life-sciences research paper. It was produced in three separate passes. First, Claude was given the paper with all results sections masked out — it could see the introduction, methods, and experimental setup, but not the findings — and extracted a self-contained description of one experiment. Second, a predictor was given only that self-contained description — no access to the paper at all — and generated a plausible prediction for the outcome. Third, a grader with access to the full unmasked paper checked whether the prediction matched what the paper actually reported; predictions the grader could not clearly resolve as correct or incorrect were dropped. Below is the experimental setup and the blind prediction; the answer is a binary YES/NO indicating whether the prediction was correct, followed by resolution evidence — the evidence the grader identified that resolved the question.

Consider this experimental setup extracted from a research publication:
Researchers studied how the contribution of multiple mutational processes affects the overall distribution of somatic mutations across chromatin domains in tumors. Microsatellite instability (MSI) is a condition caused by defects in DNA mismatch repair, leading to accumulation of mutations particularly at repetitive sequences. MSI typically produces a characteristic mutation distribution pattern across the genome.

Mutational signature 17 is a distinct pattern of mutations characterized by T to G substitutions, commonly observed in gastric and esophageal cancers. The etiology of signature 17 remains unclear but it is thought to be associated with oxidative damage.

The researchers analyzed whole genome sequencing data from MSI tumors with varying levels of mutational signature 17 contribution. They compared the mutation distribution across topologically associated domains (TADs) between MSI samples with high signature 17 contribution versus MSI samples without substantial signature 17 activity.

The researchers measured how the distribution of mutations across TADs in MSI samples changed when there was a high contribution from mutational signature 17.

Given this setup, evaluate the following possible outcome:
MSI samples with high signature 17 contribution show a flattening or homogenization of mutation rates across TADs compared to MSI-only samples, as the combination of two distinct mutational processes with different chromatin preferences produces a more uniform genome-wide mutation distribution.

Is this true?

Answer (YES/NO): NO